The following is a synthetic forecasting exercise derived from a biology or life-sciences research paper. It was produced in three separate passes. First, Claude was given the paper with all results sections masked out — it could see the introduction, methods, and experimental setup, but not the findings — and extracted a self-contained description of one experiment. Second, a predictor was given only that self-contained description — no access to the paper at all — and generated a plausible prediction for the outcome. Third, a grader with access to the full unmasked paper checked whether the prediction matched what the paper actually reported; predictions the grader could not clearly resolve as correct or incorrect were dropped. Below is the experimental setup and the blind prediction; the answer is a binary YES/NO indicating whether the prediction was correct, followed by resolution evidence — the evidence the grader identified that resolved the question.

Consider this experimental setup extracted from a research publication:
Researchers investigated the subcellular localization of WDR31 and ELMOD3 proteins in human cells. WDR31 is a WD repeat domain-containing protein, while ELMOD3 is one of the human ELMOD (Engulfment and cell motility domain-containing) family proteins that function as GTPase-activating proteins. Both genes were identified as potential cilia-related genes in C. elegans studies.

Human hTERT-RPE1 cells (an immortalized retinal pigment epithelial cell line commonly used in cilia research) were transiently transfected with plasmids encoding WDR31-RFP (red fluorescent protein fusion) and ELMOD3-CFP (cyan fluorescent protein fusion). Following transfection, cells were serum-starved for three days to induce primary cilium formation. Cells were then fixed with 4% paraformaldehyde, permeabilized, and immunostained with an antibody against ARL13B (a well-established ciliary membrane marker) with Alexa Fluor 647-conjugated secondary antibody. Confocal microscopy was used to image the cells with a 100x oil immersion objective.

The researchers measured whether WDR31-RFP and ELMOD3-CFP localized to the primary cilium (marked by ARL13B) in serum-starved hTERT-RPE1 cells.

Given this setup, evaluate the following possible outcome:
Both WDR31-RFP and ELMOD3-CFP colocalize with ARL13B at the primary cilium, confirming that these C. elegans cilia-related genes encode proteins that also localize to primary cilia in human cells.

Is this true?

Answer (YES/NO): YES